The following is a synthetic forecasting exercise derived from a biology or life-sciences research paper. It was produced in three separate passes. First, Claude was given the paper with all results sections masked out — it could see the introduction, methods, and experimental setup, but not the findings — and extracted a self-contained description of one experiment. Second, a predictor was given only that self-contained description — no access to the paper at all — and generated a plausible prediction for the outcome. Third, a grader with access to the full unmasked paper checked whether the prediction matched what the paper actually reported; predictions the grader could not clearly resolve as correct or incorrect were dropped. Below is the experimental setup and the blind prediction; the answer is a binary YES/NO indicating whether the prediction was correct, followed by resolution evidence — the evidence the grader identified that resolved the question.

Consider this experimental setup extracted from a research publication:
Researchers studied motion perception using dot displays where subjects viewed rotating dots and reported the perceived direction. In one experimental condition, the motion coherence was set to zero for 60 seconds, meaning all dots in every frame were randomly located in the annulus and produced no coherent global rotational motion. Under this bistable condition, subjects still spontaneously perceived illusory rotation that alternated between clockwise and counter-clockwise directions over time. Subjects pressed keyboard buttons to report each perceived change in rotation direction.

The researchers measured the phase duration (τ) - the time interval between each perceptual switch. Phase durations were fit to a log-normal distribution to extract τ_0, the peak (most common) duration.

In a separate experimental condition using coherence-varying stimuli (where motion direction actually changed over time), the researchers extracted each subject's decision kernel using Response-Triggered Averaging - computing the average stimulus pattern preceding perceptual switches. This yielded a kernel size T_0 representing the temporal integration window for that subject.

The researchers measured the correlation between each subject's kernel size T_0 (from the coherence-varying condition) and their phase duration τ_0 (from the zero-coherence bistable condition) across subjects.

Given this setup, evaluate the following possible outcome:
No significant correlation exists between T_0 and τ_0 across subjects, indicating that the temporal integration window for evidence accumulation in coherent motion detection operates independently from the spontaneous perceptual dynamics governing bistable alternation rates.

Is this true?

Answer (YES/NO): NO